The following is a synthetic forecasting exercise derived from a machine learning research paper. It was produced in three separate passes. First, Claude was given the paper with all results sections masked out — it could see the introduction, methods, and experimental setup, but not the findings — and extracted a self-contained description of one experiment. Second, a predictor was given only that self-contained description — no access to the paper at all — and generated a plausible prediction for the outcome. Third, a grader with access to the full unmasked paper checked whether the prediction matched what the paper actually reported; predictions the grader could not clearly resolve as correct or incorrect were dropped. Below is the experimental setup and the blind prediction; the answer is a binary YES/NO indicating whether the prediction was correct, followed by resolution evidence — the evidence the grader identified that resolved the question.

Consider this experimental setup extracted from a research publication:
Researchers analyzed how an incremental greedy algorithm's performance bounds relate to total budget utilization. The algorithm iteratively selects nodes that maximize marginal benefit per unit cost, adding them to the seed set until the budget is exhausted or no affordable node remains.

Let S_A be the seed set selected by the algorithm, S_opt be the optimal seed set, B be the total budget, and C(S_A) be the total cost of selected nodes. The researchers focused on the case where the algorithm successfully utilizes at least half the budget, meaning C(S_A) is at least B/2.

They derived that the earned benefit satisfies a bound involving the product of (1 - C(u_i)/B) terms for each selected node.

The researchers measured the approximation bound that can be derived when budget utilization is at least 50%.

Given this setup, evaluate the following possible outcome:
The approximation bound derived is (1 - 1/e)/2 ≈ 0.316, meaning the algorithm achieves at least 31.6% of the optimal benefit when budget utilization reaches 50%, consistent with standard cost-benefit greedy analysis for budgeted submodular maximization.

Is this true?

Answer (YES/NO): NO